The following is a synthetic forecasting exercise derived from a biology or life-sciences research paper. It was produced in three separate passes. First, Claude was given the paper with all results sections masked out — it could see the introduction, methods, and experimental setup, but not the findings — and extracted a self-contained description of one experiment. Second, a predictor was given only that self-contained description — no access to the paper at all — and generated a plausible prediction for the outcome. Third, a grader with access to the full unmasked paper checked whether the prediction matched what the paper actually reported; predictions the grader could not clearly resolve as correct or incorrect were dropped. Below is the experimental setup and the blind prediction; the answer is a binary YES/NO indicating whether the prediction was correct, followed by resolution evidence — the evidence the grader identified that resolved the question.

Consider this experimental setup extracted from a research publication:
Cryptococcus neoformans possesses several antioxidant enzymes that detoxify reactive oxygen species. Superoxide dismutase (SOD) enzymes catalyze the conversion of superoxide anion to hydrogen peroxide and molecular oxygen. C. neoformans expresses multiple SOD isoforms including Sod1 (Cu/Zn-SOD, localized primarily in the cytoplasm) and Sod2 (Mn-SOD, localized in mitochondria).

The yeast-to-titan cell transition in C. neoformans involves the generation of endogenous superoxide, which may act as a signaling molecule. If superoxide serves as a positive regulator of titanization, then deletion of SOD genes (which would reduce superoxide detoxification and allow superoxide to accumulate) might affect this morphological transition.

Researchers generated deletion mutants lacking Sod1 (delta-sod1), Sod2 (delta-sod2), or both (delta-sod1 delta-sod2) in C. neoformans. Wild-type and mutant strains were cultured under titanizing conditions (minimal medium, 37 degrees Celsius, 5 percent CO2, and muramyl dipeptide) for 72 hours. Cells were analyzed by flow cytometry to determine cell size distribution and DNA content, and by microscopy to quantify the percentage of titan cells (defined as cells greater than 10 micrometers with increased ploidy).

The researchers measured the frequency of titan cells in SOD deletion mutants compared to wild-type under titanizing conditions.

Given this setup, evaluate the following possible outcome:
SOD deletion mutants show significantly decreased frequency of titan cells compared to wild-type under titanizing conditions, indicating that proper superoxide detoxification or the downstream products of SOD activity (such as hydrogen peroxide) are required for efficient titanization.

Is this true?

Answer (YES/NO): NO